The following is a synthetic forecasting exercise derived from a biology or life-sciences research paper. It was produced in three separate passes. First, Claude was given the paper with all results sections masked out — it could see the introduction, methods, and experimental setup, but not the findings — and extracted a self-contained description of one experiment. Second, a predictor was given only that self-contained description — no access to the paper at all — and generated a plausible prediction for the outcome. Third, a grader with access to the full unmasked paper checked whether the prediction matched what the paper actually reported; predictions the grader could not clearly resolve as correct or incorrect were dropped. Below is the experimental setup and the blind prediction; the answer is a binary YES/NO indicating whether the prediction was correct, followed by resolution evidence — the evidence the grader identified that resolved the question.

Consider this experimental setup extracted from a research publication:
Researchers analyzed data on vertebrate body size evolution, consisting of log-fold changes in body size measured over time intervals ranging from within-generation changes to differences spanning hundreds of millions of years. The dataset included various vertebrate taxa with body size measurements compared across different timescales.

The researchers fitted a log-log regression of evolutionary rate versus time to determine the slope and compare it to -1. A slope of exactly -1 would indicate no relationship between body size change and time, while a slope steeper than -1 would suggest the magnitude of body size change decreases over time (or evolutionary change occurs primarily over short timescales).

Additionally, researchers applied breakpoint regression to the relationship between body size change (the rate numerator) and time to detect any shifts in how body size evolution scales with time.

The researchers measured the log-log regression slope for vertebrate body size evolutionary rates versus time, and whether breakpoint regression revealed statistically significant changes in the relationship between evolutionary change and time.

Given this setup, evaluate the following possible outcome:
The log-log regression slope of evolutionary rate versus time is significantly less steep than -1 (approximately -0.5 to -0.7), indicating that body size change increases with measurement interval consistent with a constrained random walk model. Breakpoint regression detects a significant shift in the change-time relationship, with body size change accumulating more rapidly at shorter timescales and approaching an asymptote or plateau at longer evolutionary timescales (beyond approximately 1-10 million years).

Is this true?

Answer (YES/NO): NO